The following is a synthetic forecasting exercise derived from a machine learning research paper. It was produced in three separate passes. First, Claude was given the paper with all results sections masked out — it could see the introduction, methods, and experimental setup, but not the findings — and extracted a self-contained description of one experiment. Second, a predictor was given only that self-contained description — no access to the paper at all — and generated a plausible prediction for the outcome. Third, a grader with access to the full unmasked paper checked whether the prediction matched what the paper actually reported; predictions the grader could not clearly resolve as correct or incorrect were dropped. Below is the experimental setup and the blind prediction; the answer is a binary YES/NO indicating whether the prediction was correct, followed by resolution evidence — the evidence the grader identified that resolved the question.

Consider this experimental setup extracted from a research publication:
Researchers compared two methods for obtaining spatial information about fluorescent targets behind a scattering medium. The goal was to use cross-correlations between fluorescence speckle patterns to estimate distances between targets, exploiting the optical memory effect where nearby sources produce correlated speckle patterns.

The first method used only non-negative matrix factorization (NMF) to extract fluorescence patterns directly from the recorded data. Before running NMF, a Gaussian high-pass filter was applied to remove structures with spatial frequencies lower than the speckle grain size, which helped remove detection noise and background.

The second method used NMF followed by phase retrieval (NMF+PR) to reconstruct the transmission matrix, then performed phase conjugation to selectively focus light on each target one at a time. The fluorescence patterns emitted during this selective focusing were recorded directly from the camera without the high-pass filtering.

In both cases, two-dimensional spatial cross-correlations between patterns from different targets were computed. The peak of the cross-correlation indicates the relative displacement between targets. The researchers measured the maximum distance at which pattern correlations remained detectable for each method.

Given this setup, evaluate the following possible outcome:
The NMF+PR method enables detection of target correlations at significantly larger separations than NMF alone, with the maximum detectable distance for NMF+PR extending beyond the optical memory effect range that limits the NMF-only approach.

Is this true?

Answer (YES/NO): NO